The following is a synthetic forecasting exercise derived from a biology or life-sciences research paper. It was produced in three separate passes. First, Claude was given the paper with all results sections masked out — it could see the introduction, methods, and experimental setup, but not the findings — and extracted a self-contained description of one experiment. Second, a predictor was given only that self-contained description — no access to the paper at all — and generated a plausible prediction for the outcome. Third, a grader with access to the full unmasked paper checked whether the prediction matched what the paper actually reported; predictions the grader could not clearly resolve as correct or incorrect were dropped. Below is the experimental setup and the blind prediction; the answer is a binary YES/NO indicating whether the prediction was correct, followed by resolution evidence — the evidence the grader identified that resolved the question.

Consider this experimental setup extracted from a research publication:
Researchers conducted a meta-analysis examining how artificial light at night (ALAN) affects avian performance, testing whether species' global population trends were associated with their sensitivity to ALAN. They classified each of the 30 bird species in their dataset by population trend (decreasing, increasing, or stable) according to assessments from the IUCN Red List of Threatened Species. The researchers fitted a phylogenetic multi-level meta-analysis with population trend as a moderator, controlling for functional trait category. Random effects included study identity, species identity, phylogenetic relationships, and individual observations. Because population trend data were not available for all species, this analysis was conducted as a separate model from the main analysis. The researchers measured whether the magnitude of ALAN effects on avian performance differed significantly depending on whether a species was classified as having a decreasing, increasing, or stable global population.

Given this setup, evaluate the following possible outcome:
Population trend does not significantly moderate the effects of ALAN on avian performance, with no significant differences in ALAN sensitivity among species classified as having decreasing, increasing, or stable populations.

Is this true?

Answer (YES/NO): YES